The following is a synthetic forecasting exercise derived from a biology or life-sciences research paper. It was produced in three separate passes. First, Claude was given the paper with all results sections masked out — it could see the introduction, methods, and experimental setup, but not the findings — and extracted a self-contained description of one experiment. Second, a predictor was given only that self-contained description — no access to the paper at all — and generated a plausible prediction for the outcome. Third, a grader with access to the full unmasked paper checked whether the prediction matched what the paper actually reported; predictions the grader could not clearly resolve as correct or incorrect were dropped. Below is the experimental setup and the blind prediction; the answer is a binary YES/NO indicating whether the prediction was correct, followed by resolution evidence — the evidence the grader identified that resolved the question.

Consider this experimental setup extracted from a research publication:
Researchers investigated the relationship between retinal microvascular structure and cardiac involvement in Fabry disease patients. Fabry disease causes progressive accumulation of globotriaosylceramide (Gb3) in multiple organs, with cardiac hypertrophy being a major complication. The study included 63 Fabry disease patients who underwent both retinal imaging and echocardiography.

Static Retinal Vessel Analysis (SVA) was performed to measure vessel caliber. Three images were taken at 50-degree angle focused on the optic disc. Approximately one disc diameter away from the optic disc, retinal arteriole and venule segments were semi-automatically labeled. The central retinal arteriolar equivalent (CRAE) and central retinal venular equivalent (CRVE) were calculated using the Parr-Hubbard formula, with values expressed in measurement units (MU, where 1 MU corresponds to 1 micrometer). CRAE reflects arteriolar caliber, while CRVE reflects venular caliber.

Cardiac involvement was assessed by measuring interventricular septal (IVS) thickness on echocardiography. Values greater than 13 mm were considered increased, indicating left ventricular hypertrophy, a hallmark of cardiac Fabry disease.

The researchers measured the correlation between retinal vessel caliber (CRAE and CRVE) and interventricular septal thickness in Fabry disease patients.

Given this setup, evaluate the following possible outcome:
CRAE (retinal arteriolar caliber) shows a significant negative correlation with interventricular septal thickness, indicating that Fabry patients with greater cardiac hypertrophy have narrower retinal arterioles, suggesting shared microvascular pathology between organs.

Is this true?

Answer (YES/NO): YES